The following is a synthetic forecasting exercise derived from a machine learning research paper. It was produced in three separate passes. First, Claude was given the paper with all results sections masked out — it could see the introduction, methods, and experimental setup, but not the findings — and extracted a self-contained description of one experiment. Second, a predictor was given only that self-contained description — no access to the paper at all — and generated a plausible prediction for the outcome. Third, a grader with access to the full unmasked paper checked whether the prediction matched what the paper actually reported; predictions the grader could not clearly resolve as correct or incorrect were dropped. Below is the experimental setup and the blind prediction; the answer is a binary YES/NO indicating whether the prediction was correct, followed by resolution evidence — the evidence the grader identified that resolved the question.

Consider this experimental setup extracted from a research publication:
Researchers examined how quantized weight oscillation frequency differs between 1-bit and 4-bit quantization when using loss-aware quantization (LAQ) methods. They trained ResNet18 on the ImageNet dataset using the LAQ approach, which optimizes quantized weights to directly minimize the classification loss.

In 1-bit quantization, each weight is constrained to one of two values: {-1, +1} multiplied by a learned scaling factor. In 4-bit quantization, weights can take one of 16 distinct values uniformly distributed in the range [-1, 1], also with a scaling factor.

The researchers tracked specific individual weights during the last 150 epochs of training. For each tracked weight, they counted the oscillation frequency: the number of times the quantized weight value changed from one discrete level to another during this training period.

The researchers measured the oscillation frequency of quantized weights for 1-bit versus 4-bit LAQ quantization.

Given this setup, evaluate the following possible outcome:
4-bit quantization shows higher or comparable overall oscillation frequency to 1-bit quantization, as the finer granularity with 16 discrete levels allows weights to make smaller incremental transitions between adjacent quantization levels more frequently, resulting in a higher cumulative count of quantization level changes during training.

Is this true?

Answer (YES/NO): NO